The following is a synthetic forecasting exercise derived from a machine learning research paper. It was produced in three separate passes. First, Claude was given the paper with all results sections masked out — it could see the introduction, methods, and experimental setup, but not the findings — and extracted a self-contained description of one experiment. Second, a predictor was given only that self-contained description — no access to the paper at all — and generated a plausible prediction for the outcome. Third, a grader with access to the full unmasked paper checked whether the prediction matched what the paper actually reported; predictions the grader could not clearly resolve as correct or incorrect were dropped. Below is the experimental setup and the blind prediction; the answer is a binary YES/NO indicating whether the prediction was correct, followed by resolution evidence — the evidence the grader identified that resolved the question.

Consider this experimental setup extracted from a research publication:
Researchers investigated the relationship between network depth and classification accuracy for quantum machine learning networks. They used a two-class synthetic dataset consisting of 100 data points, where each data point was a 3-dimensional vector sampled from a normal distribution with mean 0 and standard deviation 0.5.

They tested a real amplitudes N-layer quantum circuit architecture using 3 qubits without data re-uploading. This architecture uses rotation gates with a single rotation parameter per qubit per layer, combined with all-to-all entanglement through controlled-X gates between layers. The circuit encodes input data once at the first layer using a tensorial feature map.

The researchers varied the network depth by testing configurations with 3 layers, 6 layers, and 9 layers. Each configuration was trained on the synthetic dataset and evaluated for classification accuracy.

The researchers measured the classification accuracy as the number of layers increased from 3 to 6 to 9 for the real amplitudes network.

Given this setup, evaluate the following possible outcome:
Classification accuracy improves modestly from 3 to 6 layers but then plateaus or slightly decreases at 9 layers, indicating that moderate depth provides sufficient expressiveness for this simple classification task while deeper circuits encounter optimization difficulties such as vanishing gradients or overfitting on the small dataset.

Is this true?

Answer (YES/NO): YES